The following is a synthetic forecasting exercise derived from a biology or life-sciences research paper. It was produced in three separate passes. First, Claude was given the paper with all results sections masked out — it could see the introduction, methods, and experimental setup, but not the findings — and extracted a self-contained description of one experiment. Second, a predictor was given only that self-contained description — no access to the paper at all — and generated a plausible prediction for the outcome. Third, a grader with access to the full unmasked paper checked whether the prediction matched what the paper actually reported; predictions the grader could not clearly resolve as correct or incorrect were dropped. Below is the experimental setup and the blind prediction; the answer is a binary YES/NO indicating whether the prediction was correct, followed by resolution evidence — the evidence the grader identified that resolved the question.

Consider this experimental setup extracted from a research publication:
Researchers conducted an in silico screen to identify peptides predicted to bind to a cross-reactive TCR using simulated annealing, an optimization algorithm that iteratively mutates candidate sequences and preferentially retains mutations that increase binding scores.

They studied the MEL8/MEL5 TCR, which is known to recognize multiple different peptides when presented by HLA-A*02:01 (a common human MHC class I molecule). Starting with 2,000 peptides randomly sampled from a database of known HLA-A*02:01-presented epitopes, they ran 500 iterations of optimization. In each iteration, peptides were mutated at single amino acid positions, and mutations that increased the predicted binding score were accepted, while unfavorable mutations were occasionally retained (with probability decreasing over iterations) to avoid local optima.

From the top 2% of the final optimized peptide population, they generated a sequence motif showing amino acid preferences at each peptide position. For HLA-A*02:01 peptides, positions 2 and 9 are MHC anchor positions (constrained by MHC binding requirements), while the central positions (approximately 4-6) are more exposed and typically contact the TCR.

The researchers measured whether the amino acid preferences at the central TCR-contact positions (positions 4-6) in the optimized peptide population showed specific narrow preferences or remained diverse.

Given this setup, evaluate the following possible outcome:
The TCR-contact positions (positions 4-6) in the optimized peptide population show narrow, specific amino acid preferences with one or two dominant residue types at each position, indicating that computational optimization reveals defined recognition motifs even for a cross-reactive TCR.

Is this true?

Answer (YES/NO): YES